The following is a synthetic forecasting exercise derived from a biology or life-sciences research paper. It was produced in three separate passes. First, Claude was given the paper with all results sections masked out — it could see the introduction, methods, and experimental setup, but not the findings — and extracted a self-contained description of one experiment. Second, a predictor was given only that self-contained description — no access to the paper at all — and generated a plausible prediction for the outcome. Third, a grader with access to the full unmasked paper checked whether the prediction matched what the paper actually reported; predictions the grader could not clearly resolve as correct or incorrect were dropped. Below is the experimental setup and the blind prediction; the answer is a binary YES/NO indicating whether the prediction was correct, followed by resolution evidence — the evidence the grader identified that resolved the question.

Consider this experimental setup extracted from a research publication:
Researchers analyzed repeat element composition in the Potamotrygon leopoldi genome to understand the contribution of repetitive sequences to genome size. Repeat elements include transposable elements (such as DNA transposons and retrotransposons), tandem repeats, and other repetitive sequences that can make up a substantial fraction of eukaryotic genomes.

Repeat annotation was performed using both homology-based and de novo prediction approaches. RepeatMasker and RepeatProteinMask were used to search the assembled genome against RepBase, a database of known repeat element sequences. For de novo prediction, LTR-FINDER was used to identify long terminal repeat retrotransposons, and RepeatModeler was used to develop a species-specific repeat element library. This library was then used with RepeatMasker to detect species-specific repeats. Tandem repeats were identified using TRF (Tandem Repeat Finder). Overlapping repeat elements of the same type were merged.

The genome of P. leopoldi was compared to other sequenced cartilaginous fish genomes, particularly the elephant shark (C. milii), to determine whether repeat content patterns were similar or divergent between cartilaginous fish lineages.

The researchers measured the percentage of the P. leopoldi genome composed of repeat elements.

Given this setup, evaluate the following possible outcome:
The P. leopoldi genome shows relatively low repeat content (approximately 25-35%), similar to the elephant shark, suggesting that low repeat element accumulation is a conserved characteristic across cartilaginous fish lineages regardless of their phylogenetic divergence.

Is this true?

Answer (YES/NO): NO